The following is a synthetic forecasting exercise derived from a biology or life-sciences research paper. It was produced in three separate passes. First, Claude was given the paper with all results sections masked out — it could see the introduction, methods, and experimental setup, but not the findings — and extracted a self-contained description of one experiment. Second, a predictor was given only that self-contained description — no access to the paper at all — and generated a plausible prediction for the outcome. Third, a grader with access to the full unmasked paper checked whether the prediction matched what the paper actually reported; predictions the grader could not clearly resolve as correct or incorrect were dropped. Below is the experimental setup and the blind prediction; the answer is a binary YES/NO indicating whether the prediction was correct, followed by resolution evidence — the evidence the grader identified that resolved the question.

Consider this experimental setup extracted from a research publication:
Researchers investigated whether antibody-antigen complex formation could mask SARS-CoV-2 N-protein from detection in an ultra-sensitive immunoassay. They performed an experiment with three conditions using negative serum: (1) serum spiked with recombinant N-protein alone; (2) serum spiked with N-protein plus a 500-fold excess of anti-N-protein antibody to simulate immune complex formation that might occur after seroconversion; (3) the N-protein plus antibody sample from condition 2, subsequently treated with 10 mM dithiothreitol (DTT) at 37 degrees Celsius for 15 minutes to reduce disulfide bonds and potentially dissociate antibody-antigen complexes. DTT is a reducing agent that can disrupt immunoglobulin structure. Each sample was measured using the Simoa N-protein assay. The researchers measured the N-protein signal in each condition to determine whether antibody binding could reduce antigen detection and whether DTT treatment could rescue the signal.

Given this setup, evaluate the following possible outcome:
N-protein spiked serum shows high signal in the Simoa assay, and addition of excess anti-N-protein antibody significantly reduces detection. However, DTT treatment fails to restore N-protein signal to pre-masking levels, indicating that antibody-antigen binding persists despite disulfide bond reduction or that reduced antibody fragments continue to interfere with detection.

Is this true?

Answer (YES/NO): NO